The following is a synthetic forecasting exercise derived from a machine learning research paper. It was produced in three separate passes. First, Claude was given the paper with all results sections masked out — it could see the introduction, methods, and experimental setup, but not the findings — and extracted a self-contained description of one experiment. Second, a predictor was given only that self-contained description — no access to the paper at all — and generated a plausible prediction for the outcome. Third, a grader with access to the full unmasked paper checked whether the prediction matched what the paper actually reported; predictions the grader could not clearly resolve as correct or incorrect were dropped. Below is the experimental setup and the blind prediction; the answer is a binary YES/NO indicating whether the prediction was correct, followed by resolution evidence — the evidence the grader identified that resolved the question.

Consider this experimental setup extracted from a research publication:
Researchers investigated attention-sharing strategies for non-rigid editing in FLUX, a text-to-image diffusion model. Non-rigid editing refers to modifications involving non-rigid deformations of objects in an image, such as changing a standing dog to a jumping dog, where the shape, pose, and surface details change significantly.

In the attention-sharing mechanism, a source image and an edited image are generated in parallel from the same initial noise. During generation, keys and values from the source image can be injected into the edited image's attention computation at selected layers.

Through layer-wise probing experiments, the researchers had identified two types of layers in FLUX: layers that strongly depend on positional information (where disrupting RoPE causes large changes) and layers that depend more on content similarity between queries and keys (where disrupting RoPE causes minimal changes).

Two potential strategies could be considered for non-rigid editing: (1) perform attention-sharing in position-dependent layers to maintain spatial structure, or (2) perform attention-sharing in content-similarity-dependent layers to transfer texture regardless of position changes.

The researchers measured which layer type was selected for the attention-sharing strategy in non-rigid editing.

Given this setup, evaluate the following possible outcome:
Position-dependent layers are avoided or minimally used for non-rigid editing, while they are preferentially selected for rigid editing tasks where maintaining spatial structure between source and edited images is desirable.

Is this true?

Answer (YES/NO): NO